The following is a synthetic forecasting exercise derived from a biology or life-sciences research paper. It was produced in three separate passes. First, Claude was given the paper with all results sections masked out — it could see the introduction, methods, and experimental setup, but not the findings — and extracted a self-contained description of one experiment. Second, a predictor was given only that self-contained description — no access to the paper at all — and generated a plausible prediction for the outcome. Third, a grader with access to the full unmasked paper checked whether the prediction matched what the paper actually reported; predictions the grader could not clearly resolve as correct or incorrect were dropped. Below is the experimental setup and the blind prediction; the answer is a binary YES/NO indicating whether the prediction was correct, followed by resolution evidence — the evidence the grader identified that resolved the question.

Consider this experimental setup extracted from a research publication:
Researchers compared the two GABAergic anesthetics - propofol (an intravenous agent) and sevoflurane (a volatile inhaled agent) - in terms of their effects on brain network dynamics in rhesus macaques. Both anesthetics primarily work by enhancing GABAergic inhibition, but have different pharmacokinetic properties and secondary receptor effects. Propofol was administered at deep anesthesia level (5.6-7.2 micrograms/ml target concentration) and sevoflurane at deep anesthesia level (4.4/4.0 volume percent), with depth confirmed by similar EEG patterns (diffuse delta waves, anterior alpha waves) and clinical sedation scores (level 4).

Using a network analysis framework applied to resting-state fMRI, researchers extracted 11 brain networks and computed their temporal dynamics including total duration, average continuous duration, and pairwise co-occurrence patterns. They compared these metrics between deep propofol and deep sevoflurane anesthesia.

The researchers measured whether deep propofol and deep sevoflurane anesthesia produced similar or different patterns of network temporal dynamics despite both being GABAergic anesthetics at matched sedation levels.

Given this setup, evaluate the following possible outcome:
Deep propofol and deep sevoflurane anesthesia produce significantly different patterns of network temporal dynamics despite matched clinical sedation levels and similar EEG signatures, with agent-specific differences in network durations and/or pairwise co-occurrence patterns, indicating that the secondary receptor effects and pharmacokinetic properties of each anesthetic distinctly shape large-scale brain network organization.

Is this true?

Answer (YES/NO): YES